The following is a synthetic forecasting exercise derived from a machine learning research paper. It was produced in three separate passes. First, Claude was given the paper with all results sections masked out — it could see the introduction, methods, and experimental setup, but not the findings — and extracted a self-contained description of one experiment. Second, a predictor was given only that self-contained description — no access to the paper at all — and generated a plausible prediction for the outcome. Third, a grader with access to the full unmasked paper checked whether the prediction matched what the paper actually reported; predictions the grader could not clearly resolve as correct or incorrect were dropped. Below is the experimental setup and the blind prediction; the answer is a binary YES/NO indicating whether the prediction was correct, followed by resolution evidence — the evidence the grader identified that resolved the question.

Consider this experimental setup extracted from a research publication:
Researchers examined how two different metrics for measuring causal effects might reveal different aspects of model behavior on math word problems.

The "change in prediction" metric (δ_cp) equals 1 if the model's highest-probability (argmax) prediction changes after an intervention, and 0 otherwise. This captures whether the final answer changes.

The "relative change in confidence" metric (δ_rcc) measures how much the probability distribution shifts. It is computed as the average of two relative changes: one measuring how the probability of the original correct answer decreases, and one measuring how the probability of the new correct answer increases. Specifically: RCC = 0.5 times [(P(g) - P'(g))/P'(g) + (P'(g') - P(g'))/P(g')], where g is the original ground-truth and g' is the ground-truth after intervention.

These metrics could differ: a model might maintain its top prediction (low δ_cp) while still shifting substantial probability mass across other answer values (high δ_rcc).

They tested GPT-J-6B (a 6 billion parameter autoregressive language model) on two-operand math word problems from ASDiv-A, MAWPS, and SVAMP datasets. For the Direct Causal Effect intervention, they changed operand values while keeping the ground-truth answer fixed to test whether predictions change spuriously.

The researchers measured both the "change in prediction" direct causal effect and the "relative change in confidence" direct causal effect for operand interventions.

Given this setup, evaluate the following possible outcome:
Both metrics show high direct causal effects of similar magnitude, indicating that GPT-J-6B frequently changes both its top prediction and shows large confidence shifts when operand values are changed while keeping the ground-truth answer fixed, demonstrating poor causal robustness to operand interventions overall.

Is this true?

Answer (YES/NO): YES